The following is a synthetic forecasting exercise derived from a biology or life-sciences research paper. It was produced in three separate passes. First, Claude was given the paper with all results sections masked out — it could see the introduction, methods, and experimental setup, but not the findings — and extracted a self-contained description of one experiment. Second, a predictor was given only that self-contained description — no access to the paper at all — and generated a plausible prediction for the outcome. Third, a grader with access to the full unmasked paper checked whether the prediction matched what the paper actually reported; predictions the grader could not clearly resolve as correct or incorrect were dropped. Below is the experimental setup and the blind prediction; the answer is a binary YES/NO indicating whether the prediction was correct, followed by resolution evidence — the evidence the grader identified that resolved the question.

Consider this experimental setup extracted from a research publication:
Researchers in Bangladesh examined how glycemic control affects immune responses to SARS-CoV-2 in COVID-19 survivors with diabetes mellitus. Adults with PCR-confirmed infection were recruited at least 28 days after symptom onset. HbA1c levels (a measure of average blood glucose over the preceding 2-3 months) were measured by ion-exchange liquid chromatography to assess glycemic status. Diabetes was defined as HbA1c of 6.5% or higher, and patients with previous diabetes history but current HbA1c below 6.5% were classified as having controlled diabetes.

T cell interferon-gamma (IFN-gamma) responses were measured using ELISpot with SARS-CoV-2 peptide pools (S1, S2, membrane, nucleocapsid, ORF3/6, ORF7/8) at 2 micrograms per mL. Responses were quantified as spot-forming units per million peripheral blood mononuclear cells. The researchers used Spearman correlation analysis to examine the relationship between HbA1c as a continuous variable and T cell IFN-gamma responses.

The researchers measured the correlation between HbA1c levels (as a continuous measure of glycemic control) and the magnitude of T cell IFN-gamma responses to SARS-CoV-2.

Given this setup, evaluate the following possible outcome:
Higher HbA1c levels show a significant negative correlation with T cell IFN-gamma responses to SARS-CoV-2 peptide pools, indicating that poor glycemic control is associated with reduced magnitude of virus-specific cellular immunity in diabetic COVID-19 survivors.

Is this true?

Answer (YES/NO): NO